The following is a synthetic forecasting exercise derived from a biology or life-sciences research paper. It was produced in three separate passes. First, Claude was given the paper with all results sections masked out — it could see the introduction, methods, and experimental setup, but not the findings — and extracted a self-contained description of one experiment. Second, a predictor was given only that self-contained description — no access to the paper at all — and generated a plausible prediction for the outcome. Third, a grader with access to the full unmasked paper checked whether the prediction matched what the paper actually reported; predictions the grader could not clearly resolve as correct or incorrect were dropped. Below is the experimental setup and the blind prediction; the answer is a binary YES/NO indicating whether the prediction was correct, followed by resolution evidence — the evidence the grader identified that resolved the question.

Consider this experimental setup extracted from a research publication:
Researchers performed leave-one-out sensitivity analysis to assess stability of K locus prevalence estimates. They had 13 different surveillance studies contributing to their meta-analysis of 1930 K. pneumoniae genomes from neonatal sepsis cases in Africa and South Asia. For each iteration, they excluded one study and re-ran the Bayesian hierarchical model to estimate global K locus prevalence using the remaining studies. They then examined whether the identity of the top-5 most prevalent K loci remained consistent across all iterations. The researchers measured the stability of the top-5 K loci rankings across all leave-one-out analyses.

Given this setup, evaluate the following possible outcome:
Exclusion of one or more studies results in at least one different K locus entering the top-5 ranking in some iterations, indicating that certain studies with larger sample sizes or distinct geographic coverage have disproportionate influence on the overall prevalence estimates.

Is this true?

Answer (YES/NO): NO